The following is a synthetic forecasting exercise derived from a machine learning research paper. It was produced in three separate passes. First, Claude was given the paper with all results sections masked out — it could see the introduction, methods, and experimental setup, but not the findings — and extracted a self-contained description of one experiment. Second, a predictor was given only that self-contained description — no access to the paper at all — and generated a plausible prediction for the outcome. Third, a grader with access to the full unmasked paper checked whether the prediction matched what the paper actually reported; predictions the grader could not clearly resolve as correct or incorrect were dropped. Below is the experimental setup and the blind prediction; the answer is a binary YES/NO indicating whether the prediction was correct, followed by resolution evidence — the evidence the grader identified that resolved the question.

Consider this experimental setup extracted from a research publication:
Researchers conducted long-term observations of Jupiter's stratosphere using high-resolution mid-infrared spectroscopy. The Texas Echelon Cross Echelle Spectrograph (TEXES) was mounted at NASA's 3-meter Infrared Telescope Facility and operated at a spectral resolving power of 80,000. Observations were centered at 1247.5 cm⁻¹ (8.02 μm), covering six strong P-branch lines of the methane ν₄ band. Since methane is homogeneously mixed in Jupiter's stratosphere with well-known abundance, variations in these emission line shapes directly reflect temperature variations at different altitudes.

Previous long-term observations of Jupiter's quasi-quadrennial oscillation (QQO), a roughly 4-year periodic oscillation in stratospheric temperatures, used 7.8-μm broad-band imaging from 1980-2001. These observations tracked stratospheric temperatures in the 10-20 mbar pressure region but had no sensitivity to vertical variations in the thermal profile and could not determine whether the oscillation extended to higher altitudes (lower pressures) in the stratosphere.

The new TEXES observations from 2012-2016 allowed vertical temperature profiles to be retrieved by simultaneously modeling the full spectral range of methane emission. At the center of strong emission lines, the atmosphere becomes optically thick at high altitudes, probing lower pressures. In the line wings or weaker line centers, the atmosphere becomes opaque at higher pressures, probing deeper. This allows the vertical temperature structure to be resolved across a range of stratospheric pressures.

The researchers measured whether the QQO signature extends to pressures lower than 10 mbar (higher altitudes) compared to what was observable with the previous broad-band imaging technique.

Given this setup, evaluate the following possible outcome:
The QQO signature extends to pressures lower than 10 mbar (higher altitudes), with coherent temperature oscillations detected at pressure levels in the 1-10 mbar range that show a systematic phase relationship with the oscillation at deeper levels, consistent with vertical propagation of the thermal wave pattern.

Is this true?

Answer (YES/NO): YES